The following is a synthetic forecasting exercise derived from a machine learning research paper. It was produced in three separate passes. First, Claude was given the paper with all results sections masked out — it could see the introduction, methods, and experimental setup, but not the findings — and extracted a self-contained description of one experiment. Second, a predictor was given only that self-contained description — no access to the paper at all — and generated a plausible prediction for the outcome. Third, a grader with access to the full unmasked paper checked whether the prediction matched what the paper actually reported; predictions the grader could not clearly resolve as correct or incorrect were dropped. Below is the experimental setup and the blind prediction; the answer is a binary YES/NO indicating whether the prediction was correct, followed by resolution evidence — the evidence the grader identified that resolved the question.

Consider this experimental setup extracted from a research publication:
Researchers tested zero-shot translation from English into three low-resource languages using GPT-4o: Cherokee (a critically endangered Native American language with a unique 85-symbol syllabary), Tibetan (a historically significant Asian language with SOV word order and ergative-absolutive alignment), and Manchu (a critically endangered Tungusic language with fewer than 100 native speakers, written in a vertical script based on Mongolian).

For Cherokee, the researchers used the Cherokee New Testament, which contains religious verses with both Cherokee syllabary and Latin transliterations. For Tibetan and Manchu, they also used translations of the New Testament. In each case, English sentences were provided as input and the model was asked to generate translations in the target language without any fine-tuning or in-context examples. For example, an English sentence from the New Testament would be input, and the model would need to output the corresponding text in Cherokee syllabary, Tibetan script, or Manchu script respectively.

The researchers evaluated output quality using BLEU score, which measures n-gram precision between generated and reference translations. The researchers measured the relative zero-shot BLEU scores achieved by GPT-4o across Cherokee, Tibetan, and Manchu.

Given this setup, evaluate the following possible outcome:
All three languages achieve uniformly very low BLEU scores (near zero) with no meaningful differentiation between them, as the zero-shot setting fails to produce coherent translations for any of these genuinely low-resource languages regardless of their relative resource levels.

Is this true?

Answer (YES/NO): YES